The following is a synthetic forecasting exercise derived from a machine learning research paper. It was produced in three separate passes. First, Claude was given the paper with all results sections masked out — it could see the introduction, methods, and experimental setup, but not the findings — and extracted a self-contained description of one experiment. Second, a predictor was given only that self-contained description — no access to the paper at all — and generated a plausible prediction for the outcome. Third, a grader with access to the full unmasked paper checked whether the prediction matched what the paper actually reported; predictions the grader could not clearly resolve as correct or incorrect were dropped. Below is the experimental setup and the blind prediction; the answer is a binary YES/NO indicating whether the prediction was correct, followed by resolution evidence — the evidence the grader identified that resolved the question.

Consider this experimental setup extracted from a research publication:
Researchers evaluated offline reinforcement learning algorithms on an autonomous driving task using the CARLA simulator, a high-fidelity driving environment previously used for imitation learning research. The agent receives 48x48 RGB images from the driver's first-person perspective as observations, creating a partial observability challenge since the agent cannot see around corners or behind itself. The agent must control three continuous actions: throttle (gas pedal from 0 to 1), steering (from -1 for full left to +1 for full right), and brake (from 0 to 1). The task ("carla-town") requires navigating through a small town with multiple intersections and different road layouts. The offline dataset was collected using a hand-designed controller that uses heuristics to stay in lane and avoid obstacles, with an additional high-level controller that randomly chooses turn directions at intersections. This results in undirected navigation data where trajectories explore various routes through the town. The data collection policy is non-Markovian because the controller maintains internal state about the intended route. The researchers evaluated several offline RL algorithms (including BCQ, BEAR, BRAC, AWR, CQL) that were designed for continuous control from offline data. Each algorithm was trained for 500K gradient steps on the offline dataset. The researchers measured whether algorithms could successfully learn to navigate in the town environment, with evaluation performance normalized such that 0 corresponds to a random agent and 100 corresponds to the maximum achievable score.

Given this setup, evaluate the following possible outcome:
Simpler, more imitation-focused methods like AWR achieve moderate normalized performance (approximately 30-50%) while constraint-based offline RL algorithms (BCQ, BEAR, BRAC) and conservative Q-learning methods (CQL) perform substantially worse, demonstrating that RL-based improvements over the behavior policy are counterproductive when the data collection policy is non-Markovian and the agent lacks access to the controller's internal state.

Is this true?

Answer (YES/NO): NO